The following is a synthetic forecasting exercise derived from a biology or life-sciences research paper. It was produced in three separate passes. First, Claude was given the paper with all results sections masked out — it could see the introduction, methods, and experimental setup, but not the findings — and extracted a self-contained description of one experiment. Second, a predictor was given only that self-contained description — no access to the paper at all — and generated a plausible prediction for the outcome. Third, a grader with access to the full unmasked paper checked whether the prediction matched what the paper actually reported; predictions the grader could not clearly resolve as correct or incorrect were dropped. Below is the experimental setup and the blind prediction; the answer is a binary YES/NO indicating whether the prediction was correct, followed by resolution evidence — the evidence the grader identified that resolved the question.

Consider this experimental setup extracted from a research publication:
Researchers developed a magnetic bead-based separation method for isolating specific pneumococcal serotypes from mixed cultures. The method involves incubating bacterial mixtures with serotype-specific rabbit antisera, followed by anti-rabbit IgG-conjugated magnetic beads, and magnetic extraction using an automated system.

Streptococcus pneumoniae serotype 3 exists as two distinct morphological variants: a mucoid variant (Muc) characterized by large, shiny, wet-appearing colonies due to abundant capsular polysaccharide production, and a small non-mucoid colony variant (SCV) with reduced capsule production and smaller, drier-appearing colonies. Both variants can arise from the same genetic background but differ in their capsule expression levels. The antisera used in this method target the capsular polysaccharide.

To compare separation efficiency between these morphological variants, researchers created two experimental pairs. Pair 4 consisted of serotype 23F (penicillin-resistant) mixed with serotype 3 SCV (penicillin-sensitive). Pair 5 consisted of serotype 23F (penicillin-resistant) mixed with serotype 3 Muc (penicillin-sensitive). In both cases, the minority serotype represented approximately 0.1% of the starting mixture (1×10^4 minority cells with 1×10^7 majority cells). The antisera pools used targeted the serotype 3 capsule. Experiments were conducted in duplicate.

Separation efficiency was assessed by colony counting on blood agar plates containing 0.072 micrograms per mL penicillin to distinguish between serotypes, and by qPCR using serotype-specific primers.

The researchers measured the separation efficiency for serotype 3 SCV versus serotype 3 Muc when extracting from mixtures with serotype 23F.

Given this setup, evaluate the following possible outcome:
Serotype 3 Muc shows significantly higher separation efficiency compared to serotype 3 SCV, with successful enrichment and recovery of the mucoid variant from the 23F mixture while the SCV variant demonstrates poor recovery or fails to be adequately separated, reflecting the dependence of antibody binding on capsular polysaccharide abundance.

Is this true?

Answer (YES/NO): NO